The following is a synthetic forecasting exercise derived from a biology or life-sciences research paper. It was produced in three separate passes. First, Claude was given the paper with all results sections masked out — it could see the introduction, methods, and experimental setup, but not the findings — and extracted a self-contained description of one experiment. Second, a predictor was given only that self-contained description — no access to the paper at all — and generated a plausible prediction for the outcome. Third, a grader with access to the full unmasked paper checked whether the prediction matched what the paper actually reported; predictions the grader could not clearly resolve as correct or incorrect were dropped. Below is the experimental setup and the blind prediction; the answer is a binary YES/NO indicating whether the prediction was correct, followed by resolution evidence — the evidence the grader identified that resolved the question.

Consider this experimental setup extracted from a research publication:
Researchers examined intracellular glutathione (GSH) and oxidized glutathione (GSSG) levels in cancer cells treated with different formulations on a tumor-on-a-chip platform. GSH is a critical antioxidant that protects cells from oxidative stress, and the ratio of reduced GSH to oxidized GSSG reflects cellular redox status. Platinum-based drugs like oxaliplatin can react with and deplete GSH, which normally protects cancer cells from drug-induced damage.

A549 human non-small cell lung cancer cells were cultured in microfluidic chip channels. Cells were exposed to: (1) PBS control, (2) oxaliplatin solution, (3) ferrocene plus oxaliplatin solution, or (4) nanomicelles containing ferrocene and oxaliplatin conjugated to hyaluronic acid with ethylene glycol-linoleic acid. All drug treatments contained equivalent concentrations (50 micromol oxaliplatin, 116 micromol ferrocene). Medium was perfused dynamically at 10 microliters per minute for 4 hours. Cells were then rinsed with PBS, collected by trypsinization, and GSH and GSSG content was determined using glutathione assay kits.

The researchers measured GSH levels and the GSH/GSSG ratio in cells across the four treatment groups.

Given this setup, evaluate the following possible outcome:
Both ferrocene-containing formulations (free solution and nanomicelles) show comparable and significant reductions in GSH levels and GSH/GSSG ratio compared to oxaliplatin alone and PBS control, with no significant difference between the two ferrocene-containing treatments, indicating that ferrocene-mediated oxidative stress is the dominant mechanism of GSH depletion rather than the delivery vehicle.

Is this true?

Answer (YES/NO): NO